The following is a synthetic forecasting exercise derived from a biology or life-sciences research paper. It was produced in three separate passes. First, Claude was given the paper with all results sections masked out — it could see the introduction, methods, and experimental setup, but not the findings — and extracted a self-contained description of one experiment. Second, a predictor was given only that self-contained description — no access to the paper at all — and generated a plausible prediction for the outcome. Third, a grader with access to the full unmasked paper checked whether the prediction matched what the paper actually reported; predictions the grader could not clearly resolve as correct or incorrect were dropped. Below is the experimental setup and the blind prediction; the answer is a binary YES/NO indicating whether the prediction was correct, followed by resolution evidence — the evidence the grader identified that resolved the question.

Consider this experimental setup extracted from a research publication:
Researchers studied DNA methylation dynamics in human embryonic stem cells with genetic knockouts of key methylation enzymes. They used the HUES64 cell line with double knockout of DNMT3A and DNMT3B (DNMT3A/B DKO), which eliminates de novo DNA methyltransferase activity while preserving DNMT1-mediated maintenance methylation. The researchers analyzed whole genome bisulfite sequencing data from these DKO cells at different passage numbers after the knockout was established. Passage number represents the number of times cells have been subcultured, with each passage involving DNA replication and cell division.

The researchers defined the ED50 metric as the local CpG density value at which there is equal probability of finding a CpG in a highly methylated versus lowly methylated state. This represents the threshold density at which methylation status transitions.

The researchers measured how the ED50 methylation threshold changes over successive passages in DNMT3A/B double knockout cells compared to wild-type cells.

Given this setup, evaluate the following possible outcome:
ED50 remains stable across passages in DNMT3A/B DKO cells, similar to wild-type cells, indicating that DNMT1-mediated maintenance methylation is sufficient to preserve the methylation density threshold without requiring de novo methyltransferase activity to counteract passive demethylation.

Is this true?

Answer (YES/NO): NO